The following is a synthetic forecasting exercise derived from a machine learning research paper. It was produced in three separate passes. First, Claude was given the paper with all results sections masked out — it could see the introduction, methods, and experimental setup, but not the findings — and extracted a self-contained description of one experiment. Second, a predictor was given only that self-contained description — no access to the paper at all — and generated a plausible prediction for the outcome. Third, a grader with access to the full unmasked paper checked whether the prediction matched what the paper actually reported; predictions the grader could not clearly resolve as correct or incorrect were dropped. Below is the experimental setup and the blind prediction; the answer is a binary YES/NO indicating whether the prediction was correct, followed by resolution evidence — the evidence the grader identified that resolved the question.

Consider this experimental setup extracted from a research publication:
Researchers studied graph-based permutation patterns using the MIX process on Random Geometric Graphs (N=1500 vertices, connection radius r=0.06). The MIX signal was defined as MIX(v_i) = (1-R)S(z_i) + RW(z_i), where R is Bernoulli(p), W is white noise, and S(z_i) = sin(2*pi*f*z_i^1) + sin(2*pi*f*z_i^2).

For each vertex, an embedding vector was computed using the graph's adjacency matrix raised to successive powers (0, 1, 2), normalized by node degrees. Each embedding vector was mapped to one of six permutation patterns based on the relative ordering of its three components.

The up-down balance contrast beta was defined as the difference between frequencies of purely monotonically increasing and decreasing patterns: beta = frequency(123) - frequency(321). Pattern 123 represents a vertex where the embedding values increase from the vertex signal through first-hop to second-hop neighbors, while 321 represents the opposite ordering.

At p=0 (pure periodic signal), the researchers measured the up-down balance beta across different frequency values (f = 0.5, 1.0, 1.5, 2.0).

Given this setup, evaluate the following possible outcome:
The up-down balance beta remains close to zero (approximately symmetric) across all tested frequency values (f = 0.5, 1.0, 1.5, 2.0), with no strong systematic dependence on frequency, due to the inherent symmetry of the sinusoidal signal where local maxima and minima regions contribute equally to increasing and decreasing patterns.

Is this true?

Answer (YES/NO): YES